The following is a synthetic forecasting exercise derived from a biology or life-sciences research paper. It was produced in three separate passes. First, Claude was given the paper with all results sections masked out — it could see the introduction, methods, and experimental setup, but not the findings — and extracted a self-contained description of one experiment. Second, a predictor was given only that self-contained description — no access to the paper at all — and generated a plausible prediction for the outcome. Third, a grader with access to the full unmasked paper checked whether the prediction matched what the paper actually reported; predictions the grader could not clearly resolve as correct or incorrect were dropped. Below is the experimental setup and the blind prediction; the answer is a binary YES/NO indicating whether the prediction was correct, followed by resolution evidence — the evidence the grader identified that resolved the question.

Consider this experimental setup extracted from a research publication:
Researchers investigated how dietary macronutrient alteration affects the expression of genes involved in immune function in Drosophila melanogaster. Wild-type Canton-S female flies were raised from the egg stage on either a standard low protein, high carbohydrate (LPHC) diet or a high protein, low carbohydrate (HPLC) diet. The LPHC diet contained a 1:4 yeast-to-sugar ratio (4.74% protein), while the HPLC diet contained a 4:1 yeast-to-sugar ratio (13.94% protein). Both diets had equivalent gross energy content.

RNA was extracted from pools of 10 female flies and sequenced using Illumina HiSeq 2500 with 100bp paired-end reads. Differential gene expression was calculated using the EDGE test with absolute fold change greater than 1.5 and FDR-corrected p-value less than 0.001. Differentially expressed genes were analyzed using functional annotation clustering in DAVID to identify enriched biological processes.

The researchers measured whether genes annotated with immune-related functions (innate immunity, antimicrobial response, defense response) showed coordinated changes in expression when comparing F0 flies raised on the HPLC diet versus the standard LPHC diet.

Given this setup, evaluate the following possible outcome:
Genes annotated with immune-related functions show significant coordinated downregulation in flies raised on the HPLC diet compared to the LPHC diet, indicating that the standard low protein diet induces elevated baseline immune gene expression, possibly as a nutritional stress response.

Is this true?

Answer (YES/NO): YES